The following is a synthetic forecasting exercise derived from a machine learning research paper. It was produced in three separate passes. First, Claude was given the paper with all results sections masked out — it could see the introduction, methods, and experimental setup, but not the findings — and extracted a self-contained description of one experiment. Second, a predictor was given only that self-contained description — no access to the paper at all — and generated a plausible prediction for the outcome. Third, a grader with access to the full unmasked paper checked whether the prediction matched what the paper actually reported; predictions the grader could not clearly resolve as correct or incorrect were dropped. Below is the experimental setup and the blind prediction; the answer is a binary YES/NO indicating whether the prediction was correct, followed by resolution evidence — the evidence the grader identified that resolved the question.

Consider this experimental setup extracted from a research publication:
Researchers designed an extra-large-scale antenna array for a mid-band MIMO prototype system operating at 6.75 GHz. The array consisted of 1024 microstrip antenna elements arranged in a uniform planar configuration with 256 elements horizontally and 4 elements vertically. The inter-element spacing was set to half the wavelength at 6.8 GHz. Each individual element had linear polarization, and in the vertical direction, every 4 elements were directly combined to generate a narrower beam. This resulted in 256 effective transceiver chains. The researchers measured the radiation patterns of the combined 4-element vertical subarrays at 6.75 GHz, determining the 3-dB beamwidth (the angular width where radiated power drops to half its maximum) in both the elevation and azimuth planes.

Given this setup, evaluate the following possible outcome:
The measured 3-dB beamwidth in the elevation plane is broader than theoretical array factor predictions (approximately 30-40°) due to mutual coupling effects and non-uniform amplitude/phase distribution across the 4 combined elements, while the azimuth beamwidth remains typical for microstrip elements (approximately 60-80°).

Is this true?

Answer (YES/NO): NO